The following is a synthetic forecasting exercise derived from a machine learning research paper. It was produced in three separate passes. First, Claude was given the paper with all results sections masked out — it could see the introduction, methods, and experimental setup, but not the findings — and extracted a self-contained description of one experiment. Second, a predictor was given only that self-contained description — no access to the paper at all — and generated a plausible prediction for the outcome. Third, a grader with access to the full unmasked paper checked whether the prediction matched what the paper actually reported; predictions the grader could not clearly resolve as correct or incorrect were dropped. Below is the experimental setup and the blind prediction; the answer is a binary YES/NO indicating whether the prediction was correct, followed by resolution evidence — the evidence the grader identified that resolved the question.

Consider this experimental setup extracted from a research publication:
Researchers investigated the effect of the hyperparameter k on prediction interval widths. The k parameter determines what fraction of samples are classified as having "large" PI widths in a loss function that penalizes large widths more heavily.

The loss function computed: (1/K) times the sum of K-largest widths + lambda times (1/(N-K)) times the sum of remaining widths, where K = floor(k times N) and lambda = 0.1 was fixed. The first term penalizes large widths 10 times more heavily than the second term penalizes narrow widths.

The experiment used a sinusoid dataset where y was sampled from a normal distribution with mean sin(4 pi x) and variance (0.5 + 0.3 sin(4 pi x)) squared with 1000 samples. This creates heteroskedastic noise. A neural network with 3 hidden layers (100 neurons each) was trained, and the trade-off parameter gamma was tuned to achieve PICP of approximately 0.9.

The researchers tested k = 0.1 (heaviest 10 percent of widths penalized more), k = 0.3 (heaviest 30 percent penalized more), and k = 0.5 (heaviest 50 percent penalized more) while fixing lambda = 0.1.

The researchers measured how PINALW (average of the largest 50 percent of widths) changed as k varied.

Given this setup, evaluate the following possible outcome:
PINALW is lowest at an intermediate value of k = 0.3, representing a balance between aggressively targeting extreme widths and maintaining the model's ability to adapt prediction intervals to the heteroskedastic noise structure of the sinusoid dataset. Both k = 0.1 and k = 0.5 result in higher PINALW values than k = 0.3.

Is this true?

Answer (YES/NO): NO